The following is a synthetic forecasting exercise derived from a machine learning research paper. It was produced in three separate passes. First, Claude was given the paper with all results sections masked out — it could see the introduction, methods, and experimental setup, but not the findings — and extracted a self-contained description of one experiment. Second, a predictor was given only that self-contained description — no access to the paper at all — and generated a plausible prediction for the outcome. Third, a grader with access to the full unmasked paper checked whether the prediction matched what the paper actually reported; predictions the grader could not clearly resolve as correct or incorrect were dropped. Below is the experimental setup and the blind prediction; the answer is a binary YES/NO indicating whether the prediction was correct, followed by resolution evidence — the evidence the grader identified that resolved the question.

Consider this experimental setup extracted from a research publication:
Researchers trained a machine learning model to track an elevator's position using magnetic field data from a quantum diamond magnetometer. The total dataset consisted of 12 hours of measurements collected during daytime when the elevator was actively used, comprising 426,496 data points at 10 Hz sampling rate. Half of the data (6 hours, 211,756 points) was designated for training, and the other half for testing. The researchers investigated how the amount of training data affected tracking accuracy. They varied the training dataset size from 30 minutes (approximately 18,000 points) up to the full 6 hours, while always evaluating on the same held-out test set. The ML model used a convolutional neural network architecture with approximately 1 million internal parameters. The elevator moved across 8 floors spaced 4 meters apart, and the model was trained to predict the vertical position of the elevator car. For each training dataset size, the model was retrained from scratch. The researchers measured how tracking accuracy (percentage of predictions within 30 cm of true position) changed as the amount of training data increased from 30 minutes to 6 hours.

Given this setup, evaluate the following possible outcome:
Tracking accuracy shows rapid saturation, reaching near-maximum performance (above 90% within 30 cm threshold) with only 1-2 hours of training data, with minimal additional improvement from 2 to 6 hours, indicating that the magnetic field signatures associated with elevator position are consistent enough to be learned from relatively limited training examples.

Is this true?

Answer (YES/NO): NO